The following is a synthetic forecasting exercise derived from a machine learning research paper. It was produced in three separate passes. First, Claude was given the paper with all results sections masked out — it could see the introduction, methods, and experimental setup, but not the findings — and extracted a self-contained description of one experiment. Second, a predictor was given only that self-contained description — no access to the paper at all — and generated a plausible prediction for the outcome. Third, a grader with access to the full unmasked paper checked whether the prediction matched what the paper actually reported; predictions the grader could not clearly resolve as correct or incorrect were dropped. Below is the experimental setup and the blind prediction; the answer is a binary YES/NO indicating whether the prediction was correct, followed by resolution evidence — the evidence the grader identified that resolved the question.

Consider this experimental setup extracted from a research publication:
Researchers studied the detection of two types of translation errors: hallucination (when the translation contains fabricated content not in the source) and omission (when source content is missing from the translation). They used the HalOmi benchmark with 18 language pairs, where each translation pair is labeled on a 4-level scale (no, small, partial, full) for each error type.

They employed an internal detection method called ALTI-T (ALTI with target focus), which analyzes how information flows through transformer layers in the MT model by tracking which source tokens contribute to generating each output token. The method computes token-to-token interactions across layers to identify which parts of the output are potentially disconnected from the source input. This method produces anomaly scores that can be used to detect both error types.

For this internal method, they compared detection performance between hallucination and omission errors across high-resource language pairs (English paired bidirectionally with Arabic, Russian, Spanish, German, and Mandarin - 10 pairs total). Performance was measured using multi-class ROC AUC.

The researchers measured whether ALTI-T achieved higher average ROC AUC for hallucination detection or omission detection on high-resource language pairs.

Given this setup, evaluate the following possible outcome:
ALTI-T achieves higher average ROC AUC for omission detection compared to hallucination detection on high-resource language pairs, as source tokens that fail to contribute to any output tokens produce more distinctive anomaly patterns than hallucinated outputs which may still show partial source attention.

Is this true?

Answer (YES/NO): YES